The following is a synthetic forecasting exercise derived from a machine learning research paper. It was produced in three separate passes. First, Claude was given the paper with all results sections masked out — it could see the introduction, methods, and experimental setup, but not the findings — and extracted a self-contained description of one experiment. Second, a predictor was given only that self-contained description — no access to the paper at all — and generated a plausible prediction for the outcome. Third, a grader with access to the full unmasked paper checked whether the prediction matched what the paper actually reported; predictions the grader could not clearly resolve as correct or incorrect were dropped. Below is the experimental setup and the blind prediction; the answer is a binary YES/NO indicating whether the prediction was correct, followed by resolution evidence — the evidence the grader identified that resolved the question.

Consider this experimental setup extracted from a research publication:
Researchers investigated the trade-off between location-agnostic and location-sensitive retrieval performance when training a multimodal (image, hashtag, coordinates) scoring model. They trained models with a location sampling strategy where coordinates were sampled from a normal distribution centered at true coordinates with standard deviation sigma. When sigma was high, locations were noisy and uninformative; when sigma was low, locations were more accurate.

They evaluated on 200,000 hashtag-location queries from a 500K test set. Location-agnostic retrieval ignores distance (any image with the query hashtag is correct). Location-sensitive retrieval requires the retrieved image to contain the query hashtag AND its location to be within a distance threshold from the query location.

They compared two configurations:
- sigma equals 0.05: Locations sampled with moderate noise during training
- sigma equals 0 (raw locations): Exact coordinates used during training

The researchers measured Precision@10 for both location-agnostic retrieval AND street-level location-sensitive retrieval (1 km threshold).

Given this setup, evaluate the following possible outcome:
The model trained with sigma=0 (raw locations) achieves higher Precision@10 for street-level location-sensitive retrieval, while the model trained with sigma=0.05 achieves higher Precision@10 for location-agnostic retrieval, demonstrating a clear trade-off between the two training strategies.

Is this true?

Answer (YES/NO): YES